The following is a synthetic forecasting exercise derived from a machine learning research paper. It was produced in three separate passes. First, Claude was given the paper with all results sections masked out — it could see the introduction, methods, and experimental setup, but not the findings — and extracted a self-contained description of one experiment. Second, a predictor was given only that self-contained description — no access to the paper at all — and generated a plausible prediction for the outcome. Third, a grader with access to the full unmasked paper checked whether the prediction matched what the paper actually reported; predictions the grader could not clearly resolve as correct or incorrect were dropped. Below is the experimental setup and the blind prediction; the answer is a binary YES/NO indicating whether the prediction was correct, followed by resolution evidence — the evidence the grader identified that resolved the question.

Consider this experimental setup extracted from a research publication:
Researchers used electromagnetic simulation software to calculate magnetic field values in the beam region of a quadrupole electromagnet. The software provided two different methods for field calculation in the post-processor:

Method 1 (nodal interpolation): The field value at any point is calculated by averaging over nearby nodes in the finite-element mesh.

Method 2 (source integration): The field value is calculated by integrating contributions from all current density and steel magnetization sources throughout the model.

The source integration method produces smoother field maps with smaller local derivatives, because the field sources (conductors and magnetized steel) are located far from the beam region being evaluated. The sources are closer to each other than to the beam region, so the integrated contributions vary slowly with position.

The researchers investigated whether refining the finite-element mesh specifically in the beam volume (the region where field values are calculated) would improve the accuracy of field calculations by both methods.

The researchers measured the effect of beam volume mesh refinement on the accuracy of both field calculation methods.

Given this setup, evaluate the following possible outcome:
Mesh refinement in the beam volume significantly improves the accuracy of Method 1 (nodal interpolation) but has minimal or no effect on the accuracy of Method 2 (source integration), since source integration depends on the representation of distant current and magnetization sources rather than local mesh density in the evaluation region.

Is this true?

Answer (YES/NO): NO